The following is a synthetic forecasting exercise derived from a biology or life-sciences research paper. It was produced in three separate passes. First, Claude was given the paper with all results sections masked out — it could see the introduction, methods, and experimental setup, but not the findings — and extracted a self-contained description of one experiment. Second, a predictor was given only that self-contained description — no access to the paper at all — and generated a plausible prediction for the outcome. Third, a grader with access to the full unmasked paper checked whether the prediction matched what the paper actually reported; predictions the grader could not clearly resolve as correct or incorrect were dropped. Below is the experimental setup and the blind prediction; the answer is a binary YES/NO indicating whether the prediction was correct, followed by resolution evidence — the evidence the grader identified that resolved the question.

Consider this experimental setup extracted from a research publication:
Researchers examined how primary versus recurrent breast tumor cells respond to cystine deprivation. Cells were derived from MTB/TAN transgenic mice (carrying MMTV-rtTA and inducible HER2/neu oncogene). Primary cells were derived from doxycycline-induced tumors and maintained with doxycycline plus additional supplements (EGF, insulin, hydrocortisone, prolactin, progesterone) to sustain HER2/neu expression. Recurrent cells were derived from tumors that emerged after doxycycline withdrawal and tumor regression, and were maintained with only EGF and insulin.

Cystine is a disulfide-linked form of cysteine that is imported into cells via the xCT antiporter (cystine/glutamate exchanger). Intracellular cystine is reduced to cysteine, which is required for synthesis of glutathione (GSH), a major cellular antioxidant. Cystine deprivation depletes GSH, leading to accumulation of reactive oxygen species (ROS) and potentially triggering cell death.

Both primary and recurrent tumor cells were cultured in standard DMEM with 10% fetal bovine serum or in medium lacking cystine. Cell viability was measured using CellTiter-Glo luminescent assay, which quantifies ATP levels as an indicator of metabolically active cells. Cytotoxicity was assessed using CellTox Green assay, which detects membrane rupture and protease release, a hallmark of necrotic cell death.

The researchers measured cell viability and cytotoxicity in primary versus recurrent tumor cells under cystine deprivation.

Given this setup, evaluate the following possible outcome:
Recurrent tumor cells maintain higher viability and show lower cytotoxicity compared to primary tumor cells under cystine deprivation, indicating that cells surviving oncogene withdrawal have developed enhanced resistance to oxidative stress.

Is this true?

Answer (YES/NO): NO